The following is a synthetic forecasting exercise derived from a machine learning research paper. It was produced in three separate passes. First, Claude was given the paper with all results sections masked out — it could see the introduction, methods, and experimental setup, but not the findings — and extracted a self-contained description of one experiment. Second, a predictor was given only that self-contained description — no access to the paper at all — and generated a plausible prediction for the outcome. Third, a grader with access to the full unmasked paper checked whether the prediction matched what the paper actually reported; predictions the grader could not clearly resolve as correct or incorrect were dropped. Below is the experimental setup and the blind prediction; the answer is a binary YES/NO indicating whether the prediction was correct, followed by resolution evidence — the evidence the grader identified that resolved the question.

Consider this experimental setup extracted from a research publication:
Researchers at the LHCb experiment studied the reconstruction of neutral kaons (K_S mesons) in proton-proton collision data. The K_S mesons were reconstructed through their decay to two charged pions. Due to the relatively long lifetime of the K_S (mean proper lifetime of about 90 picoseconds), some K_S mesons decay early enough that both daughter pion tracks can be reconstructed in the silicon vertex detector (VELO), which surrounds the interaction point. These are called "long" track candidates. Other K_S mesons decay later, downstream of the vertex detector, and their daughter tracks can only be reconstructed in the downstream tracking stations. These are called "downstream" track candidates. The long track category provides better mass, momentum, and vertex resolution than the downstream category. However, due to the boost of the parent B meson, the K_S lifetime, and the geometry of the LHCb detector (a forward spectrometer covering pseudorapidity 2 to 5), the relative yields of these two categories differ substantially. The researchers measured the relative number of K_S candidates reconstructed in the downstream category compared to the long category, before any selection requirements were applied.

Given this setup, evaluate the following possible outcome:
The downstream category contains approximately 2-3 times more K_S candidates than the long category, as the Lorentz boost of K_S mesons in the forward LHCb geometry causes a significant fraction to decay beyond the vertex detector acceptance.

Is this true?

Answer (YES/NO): YES